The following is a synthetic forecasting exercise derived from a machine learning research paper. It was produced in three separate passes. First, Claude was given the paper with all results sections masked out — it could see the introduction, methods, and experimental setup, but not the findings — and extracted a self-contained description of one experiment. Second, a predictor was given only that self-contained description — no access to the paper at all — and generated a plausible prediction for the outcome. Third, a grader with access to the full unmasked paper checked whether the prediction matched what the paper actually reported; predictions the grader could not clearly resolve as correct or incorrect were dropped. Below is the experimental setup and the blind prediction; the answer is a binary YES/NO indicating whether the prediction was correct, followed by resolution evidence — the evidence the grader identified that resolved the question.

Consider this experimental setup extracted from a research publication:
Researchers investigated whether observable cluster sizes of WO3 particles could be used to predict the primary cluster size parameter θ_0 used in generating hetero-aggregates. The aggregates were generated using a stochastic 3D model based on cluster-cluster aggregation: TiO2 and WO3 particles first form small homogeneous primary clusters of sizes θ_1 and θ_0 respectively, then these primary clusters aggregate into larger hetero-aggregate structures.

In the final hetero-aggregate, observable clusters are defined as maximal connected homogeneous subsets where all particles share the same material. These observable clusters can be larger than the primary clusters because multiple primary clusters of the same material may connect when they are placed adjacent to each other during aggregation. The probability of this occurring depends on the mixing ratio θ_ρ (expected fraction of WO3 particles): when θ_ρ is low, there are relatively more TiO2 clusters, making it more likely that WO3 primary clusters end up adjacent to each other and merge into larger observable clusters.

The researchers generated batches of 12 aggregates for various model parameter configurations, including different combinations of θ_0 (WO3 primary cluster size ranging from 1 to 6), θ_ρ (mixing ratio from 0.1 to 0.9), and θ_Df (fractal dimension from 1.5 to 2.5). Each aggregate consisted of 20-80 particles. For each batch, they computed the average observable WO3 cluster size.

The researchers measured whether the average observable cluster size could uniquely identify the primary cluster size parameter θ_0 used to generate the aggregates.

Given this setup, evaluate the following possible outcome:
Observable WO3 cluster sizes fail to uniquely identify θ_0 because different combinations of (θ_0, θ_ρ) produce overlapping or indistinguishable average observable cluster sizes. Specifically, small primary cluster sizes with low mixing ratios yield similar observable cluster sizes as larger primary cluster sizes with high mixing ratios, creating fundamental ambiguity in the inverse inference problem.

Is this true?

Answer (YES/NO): YES